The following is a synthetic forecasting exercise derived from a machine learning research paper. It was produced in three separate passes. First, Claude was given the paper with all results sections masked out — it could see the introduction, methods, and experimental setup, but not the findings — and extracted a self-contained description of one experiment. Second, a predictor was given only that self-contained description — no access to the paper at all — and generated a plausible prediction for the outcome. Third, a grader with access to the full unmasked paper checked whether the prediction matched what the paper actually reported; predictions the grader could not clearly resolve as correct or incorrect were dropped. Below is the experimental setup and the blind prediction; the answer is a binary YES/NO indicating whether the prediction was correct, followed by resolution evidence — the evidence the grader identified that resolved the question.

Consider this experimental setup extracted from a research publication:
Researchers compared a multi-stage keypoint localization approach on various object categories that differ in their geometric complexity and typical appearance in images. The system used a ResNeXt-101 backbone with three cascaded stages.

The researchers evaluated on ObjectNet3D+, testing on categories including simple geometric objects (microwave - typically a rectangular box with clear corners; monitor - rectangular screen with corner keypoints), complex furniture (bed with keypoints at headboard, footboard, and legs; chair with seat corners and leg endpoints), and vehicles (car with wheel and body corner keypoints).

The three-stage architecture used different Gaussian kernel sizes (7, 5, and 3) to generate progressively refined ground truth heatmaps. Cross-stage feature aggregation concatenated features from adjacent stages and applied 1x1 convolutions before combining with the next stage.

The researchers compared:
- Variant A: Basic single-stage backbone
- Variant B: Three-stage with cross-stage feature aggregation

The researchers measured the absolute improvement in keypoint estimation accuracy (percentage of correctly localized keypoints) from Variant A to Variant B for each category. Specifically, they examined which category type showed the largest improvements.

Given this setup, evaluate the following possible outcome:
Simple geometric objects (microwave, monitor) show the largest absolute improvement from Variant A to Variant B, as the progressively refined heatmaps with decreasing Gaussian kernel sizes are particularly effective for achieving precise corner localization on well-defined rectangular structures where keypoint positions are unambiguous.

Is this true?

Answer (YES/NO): NO